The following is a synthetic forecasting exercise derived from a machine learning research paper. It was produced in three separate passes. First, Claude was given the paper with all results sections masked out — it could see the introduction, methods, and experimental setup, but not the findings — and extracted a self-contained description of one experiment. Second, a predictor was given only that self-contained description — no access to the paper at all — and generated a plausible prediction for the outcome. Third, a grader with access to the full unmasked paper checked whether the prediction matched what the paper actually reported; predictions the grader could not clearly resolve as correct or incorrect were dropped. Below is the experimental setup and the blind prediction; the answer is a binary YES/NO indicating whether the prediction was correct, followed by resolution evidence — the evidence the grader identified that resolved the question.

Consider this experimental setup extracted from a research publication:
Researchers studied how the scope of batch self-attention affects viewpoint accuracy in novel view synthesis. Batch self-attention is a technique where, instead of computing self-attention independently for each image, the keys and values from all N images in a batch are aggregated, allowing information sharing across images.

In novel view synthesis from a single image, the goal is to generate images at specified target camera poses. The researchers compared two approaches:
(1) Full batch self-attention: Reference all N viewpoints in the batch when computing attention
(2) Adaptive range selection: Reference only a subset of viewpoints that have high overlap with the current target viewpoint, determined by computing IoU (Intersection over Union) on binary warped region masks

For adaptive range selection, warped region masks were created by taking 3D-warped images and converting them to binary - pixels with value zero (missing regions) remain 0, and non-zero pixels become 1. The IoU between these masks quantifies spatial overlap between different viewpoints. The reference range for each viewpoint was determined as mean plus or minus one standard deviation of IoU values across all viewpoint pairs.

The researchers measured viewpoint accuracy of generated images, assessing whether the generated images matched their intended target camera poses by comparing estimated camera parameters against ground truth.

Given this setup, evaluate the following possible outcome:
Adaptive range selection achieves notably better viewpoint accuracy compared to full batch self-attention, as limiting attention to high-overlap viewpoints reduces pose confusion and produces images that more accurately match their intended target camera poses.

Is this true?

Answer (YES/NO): YES